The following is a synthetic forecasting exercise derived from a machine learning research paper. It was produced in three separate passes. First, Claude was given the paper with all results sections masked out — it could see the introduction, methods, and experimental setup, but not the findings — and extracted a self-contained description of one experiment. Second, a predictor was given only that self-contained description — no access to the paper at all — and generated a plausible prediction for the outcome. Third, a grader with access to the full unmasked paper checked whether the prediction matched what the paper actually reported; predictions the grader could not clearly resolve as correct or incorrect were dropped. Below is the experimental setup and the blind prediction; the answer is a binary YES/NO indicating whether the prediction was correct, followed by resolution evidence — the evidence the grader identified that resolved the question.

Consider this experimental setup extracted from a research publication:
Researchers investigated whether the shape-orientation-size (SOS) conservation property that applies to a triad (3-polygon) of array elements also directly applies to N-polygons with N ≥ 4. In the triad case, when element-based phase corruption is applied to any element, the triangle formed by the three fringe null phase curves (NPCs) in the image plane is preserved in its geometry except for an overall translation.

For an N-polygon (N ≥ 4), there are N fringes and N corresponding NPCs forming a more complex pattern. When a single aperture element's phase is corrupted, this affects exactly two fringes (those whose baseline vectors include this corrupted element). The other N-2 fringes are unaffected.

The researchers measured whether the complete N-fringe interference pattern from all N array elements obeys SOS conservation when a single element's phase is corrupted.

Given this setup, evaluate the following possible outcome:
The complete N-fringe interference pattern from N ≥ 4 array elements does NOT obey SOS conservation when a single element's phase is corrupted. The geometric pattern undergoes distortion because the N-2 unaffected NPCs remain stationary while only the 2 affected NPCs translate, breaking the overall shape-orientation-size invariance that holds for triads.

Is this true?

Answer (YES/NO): YES